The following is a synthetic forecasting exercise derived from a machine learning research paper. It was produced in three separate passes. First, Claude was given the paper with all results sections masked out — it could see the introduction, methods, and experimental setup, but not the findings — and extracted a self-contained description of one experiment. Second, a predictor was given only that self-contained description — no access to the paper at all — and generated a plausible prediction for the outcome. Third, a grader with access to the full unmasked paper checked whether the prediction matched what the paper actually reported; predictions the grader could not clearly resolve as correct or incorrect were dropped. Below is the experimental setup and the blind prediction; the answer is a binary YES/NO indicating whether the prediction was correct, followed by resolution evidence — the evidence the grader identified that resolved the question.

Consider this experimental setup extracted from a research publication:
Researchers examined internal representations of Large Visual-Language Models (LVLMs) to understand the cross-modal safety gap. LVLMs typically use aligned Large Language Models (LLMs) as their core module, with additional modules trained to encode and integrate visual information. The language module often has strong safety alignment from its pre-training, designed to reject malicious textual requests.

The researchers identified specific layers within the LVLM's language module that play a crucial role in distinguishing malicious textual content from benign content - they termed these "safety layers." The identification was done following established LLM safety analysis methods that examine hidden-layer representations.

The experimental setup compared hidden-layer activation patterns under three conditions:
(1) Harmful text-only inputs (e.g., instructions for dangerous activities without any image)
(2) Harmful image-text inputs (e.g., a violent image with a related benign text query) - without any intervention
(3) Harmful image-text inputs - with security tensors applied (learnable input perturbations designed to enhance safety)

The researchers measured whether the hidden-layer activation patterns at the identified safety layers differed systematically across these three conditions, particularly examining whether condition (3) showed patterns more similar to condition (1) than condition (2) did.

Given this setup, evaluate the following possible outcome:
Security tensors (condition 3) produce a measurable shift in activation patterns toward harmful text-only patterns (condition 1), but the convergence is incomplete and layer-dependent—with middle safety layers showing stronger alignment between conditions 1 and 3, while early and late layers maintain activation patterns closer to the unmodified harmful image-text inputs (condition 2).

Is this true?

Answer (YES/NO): NO